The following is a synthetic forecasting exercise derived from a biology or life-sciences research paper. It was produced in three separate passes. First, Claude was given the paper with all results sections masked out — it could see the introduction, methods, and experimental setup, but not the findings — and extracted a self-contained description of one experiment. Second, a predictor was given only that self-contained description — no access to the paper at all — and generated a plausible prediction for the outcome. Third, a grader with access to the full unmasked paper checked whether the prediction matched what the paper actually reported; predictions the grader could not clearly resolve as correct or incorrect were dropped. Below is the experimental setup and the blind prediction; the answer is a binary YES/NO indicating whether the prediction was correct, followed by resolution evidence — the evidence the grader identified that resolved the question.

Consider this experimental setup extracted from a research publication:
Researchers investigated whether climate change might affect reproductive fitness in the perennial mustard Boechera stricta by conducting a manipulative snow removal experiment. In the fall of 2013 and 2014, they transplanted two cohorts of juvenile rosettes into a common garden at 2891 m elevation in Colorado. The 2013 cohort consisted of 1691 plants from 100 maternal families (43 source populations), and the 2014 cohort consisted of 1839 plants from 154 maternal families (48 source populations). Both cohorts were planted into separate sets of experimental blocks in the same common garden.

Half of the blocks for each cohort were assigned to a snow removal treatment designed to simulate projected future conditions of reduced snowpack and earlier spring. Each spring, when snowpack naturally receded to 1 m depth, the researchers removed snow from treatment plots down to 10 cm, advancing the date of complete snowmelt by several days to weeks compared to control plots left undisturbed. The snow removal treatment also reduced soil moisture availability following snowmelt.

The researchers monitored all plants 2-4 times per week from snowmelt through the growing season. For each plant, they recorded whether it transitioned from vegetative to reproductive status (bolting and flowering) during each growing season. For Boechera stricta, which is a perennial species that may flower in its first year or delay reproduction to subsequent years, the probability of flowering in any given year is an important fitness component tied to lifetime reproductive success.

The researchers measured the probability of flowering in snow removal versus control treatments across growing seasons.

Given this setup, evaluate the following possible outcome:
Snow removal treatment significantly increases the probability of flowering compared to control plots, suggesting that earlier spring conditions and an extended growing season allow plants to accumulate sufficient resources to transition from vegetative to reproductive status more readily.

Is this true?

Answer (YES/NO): NO